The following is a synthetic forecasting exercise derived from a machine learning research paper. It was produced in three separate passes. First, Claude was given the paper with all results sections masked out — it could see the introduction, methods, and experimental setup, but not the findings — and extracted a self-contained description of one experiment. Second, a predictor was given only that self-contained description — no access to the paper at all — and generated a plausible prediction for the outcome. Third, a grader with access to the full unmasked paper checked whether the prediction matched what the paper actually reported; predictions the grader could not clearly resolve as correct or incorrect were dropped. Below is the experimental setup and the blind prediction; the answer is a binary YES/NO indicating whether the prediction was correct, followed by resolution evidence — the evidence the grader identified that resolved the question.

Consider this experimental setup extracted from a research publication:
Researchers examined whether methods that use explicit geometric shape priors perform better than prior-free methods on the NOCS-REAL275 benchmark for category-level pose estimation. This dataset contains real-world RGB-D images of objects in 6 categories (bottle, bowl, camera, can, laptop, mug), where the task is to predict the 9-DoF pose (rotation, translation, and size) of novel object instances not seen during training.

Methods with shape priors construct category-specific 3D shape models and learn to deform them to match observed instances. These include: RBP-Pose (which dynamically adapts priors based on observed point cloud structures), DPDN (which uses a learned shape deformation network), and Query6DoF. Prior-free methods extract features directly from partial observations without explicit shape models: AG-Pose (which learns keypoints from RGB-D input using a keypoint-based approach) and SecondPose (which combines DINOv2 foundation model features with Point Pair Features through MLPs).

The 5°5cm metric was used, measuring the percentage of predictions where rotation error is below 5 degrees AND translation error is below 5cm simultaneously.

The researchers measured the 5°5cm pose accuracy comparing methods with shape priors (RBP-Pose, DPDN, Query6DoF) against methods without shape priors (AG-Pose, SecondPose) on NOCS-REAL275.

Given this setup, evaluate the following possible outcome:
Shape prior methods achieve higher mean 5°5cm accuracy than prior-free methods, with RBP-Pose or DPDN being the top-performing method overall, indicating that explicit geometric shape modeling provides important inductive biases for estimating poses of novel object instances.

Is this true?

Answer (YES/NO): NO